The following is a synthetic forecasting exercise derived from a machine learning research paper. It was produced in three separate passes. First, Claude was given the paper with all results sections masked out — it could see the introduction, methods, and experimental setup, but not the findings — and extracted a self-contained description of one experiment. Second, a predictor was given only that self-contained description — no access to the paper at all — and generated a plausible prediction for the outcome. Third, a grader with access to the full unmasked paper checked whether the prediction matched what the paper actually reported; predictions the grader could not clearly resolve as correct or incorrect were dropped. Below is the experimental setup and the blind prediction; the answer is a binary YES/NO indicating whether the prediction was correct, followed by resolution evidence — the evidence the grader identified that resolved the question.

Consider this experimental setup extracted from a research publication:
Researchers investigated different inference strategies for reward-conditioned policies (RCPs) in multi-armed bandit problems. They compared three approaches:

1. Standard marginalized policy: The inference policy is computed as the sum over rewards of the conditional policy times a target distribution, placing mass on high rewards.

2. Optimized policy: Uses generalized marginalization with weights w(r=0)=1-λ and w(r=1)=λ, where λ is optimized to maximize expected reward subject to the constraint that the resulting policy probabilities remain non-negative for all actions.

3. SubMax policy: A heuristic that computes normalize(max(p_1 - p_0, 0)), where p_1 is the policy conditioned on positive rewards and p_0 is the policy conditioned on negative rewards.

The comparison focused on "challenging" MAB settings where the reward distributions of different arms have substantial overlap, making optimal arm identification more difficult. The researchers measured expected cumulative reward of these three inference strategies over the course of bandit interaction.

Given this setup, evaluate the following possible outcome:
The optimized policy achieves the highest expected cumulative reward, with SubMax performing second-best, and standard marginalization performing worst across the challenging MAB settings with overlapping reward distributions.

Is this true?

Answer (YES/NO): NO